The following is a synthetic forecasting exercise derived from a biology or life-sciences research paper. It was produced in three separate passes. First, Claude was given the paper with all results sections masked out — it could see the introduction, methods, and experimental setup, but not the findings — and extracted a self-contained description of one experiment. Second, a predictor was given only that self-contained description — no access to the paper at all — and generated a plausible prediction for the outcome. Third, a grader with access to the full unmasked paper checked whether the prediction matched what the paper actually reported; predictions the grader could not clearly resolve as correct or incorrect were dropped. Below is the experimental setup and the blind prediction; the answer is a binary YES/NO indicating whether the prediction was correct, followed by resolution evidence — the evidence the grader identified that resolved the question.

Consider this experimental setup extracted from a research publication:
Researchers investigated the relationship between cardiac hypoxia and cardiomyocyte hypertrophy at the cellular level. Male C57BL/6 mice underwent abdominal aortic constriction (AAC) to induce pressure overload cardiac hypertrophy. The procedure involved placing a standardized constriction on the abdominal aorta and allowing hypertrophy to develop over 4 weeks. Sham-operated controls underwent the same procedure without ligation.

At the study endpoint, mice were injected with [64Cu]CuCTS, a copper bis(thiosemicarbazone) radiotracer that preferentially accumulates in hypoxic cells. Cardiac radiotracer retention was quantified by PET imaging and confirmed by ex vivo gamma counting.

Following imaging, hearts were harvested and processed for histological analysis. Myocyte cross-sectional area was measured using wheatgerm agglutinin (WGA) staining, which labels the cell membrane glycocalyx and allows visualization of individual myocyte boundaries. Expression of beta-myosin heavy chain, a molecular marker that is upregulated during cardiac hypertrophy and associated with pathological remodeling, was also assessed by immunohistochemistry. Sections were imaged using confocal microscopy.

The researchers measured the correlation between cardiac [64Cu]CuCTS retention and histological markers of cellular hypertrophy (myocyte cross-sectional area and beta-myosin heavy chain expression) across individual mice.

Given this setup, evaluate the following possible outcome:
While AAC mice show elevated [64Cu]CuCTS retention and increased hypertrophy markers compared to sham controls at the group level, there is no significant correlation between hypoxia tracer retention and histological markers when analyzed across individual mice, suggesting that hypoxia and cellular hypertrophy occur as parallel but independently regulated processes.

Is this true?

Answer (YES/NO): NO